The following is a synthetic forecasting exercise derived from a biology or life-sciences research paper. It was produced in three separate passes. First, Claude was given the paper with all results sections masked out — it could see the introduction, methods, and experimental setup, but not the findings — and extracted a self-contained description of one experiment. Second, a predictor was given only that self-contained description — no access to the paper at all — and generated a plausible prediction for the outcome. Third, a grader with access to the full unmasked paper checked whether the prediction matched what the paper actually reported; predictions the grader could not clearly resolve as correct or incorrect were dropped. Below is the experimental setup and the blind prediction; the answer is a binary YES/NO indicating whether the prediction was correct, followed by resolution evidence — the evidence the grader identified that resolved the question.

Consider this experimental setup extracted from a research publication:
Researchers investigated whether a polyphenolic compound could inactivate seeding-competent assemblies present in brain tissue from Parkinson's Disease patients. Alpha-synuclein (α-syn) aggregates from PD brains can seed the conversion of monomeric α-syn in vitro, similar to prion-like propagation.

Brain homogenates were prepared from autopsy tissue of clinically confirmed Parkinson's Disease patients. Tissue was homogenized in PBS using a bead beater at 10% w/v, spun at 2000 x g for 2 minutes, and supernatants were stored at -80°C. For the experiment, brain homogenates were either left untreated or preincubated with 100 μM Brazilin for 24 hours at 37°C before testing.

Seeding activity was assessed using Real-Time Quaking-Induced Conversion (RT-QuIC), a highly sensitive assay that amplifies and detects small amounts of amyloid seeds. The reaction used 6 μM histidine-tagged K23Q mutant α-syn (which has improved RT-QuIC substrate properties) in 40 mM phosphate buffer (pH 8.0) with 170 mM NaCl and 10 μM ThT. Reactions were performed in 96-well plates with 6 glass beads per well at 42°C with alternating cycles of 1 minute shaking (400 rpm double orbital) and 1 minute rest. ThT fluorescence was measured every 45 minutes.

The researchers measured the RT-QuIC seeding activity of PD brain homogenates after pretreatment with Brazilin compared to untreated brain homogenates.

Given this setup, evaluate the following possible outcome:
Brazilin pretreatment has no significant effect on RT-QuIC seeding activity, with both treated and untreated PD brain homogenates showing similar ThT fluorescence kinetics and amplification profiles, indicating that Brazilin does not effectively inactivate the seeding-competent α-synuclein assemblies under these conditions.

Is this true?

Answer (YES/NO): NO